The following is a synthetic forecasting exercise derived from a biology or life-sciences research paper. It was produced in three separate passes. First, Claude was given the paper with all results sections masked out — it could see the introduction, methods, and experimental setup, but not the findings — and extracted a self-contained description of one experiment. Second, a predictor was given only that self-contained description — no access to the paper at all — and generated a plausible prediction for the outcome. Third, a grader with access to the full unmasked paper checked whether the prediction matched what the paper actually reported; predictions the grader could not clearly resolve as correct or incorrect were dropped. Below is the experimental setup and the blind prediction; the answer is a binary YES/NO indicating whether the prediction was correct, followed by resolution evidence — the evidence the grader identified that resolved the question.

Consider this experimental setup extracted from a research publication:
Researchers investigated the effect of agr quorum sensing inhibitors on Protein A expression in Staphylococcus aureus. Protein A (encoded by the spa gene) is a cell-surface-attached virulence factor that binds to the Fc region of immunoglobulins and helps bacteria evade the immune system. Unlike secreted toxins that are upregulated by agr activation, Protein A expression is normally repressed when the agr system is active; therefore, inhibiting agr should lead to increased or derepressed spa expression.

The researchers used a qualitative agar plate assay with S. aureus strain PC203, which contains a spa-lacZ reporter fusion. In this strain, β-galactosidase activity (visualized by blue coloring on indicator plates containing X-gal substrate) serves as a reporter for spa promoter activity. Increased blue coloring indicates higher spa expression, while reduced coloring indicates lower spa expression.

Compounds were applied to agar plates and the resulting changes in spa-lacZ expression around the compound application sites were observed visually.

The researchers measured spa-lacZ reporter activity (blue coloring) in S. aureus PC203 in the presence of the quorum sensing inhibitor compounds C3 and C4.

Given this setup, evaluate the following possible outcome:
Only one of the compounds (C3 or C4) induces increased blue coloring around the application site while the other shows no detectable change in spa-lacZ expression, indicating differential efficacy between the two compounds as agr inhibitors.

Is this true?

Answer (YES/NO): NO